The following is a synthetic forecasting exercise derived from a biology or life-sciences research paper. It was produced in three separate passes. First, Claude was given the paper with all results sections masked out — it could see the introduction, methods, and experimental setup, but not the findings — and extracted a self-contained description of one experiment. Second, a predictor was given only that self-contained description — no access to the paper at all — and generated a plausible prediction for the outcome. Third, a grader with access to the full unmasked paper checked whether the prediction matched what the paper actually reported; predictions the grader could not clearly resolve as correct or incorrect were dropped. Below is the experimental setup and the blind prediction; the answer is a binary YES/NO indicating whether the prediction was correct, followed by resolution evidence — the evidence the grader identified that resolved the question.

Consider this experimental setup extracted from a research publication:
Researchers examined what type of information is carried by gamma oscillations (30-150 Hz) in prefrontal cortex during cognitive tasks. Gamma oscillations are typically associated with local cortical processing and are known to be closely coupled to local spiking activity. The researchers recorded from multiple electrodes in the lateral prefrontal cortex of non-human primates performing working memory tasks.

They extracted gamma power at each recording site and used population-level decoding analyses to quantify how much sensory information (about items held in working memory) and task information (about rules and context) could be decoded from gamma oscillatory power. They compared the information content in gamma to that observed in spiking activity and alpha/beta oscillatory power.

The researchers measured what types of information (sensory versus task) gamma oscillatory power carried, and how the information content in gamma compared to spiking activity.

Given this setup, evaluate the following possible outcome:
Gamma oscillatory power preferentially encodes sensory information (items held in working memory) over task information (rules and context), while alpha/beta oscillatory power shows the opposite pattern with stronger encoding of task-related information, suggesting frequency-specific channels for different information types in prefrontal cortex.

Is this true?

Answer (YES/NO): NO